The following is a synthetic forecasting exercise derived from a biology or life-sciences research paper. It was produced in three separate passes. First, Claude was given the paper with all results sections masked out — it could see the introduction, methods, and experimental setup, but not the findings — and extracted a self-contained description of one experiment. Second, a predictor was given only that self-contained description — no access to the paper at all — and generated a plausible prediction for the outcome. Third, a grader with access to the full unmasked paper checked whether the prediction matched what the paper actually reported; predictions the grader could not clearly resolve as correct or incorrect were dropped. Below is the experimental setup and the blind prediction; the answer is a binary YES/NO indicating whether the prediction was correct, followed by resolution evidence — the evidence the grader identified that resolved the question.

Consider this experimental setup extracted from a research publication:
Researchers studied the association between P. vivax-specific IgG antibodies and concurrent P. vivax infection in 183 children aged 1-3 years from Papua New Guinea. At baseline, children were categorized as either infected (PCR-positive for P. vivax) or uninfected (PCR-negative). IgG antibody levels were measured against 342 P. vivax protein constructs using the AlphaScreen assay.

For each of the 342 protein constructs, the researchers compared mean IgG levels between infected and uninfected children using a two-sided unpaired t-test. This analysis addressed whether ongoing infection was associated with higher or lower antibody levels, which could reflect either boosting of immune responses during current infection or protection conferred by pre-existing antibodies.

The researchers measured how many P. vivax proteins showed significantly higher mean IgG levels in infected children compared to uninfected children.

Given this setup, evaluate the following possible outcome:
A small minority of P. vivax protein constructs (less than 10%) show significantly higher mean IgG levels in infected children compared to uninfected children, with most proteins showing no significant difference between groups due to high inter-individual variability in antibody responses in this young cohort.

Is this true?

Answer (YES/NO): NO